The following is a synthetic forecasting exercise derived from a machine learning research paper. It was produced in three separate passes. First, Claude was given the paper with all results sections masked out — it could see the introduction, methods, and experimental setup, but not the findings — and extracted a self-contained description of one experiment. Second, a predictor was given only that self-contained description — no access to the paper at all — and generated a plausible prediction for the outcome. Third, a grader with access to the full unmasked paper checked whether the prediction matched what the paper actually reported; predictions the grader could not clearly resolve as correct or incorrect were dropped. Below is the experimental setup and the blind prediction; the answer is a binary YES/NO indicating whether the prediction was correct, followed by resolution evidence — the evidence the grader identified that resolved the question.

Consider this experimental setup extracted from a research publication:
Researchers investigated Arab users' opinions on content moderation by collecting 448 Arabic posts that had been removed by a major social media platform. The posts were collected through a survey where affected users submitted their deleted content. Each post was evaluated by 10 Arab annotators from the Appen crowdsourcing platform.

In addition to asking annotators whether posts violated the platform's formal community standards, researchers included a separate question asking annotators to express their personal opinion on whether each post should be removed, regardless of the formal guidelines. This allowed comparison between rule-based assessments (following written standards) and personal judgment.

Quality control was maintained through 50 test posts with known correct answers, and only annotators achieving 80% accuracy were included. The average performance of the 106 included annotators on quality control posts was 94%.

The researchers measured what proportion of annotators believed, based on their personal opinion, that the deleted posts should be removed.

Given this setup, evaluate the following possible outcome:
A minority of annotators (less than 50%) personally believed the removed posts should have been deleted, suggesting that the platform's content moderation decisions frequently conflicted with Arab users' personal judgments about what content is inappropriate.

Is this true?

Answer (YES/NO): YES